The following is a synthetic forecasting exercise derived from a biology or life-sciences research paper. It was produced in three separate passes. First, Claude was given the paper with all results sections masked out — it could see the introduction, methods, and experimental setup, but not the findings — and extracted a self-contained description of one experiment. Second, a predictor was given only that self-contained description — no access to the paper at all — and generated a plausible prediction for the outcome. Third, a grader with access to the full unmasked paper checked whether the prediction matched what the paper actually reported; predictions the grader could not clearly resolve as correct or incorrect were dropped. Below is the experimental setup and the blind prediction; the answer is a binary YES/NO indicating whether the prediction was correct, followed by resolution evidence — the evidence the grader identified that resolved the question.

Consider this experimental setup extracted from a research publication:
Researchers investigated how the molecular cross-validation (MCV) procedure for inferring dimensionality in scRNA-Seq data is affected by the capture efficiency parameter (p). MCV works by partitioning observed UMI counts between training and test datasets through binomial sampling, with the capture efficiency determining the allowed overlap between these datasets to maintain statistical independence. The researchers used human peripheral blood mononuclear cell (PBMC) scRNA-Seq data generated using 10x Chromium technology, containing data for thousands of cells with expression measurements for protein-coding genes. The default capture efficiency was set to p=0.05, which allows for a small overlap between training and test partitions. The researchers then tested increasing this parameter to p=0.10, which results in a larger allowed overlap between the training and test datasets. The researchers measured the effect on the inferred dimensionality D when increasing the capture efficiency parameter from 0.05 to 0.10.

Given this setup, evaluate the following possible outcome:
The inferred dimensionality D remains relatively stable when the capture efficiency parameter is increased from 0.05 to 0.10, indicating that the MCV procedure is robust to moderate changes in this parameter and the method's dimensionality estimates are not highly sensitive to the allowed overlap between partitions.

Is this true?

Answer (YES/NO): NO